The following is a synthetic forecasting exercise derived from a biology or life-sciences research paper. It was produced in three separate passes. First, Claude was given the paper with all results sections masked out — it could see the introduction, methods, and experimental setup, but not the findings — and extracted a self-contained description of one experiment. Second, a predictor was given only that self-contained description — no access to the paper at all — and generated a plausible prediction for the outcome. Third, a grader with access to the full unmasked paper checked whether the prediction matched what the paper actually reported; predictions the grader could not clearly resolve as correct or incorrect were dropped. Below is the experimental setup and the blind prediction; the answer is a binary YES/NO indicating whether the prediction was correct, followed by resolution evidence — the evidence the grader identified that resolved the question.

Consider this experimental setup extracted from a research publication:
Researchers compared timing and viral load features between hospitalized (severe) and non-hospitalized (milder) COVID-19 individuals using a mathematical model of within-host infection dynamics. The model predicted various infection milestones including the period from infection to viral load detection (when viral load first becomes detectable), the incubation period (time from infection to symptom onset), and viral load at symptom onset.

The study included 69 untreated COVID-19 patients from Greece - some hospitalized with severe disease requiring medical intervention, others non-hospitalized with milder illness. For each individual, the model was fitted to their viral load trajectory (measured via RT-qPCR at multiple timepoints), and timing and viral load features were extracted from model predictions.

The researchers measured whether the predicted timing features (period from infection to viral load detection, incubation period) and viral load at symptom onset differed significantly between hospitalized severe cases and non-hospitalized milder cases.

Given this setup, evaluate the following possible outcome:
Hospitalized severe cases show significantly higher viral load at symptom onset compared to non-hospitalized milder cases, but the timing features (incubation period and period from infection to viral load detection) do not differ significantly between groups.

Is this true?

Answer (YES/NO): NO